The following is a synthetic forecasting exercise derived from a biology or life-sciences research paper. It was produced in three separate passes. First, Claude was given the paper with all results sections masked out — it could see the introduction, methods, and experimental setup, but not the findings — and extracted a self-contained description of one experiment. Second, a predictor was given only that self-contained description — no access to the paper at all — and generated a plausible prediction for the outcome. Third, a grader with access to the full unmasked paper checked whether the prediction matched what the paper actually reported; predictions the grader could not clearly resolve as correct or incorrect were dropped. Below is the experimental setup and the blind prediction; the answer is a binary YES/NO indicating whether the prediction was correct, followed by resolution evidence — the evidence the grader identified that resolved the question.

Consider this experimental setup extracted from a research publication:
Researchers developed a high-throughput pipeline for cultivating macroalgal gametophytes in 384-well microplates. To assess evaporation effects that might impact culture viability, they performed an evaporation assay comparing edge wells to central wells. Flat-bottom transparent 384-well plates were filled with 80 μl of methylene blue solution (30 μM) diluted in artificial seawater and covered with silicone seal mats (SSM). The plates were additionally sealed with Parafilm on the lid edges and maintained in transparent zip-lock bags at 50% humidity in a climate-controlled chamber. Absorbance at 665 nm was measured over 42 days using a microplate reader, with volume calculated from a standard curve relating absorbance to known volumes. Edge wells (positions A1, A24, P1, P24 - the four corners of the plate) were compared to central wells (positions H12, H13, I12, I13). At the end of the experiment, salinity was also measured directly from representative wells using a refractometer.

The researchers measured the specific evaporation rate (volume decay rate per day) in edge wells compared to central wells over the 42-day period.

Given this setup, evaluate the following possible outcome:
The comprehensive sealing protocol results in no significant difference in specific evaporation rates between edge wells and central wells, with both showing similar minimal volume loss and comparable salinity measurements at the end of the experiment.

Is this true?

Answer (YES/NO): NO